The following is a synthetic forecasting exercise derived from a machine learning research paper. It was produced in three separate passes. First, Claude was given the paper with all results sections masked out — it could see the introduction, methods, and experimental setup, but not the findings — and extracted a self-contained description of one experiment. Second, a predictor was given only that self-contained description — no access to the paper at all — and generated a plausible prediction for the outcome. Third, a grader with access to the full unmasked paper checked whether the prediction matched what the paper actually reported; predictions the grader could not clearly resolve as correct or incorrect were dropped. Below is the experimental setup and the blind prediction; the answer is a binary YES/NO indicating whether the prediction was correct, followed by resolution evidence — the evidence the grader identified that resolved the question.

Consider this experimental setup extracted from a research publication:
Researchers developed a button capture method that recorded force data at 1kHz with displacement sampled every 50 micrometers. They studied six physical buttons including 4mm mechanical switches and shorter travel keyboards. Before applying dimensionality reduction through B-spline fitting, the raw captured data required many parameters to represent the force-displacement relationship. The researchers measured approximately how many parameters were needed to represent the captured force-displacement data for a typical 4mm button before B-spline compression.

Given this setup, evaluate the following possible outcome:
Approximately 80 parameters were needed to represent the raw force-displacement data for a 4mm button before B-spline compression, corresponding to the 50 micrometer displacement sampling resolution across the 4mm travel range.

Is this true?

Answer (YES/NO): NO